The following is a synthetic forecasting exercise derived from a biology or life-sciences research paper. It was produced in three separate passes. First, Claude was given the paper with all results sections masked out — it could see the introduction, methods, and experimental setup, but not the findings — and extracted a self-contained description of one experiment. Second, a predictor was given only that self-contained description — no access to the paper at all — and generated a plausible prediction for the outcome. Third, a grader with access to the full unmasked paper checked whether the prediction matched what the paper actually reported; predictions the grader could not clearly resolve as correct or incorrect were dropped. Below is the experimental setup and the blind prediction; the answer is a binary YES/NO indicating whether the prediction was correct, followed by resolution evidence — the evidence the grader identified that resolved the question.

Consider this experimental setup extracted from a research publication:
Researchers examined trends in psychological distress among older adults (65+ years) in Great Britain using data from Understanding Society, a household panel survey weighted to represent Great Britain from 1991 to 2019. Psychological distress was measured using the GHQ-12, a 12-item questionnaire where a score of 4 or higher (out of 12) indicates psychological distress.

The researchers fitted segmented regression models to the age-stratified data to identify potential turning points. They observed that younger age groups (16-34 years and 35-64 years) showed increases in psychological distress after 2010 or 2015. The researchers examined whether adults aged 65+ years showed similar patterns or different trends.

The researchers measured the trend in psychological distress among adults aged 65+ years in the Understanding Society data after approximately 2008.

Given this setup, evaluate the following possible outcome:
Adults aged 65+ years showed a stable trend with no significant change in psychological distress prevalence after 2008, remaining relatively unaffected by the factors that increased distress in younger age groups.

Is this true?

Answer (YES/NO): NO